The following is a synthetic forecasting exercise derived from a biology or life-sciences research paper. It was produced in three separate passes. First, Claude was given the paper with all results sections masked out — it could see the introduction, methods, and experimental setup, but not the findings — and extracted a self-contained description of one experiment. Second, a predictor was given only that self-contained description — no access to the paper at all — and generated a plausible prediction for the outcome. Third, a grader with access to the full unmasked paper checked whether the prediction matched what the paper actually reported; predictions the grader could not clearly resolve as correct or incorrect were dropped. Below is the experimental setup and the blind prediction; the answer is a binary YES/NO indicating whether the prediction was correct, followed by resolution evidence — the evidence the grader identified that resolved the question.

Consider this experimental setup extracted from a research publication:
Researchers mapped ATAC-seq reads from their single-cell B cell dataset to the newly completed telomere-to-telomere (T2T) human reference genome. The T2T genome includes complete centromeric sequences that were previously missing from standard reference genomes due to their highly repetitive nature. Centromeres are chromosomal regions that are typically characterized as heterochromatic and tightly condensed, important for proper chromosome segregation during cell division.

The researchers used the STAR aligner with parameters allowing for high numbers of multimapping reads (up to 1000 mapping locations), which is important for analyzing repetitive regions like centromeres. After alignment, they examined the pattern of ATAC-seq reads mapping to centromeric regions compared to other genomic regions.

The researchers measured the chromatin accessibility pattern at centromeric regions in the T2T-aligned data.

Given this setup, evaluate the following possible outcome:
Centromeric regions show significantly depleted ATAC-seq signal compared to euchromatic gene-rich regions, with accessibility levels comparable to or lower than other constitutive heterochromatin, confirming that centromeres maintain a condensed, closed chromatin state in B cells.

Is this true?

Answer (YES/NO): YES